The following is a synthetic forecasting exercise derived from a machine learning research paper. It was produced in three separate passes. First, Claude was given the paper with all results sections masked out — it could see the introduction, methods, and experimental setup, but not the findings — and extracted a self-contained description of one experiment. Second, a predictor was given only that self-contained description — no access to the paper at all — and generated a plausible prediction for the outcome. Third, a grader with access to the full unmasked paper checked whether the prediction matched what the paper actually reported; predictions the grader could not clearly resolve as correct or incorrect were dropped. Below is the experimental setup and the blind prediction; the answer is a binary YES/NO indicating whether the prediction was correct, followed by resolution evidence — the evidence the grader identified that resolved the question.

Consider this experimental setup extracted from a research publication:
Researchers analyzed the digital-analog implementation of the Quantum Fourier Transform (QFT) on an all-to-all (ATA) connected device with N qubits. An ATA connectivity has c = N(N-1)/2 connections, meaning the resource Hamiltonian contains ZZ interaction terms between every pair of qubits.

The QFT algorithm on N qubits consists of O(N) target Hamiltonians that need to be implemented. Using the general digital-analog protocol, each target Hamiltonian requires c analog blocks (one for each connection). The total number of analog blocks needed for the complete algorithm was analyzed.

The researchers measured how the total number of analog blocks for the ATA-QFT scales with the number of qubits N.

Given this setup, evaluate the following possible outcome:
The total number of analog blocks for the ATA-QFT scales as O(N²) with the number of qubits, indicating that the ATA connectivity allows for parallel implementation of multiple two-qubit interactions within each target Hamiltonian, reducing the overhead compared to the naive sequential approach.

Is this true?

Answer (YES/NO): NO